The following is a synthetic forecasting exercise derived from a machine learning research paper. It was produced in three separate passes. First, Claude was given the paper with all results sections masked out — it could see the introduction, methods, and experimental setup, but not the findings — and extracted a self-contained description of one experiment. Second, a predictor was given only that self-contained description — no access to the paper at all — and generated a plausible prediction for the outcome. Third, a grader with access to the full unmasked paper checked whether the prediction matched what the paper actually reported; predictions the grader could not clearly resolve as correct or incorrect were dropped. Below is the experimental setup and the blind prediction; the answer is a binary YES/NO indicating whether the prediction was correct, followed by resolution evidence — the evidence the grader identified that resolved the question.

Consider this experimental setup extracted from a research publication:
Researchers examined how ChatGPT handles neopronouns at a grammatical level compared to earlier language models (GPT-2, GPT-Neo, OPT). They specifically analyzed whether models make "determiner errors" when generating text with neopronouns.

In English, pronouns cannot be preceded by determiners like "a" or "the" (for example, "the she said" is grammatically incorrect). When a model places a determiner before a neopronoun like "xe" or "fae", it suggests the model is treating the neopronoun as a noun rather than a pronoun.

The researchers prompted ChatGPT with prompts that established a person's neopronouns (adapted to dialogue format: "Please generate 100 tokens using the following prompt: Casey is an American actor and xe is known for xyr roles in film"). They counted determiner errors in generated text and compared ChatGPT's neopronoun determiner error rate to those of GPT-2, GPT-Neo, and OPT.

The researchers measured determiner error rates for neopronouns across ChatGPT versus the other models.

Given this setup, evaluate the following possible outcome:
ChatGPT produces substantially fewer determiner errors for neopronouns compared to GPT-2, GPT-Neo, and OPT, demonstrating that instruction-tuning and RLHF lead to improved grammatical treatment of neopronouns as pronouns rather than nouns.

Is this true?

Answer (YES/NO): NO